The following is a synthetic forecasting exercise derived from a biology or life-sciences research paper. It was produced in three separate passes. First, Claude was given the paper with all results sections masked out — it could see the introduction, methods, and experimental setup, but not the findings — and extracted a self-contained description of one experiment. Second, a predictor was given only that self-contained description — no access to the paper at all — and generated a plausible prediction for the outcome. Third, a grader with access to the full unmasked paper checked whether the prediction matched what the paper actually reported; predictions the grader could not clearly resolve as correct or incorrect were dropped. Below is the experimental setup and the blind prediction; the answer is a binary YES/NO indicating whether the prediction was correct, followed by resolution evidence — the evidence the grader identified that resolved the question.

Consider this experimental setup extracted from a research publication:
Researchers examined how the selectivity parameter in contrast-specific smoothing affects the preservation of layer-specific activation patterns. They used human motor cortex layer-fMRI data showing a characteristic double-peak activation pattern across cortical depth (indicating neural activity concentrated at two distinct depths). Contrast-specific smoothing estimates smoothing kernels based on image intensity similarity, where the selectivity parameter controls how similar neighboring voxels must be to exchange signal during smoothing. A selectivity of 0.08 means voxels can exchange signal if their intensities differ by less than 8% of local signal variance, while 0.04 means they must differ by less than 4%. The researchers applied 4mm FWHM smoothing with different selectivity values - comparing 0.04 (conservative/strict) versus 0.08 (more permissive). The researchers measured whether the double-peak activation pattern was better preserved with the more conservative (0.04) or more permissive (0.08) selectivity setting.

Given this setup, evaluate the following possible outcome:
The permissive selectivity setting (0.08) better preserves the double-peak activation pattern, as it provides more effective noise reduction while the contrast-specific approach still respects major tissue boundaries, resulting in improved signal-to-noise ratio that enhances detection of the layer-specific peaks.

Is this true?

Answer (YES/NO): NO